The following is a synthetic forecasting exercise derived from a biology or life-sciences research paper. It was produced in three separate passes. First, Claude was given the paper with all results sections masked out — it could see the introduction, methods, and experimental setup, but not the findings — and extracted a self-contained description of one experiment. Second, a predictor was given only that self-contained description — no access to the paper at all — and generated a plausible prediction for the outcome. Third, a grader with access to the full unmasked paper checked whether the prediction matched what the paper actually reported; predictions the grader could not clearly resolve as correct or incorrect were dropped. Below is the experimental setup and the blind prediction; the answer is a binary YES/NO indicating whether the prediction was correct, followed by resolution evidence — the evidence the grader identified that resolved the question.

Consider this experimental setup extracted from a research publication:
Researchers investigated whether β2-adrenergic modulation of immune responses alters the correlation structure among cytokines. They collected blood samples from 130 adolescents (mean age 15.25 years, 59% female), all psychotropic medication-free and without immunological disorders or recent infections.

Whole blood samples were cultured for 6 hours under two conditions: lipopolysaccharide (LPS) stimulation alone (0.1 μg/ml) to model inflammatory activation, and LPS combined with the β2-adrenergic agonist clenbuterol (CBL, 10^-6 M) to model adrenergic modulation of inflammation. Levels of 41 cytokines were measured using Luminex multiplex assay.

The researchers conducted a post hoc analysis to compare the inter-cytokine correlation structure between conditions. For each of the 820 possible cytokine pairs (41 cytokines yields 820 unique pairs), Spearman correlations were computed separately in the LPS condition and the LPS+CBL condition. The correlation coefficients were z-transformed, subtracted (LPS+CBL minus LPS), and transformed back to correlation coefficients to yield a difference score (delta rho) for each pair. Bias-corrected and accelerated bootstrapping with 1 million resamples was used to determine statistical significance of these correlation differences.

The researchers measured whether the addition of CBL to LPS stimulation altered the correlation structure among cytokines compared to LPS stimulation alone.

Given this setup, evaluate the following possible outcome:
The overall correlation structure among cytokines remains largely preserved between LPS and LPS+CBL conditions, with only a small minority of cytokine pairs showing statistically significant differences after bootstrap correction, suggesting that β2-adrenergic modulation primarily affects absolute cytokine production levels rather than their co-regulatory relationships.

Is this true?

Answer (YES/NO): YES